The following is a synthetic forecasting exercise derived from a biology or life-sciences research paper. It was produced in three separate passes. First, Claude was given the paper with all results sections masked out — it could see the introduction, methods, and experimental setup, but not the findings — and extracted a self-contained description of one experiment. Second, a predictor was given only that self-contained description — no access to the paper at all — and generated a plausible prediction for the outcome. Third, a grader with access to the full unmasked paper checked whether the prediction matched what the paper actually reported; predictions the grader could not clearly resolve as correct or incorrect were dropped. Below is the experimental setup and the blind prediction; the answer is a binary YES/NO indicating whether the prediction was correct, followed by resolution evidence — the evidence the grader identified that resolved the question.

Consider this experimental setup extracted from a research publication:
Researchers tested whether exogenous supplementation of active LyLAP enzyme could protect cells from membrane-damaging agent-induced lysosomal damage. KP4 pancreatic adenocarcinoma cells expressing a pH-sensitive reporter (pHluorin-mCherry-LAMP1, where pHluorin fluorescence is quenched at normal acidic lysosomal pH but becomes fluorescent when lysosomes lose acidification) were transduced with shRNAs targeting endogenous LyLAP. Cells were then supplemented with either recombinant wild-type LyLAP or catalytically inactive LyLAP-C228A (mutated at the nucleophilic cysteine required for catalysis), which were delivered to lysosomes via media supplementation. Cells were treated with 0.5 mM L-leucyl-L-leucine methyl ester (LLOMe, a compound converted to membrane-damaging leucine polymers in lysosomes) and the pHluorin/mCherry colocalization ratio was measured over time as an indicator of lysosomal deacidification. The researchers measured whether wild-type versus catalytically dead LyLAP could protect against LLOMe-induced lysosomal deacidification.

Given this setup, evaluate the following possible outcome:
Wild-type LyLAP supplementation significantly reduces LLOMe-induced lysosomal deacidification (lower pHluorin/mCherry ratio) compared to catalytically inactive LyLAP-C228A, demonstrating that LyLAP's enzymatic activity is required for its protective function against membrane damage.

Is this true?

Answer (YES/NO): YES